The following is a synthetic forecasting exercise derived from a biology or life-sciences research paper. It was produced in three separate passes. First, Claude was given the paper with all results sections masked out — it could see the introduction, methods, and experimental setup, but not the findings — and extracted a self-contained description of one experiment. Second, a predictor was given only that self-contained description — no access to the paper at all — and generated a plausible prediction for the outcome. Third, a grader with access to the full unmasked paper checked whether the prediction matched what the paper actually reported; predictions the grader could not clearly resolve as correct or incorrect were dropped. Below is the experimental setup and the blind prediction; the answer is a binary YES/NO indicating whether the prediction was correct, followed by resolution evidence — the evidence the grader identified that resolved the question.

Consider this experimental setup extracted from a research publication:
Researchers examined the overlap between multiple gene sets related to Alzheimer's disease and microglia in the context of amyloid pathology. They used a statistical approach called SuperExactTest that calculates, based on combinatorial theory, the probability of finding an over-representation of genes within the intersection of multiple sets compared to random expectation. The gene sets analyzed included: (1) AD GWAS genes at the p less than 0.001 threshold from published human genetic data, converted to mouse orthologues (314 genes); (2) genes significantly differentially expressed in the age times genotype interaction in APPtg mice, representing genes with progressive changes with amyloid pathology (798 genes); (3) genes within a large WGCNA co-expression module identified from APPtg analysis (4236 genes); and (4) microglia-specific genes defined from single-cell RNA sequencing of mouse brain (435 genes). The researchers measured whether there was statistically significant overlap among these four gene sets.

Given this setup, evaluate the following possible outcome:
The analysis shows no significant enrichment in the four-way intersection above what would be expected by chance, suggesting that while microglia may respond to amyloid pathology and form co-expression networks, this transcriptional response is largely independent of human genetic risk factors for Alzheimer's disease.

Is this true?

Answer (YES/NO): NO